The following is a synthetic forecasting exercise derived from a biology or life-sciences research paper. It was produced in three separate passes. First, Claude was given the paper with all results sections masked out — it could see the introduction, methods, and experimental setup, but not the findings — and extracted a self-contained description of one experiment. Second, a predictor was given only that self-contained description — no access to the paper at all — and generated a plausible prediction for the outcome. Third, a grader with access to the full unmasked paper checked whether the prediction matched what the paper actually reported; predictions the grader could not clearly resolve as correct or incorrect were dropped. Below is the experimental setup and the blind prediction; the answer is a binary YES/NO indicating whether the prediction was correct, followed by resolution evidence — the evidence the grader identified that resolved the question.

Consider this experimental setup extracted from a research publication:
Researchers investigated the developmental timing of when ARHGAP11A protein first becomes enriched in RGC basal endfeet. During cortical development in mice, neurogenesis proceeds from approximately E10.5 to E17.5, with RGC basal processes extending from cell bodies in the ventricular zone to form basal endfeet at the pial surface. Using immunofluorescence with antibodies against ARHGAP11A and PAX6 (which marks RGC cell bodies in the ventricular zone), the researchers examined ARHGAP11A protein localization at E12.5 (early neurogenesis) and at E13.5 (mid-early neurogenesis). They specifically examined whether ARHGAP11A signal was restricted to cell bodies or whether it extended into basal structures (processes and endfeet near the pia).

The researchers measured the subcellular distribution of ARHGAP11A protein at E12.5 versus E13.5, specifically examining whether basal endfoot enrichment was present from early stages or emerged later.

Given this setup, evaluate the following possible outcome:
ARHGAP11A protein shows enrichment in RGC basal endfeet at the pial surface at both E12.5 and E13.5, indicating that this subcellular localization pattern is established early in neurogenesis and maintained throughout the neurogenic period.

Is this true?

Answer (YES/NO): NO